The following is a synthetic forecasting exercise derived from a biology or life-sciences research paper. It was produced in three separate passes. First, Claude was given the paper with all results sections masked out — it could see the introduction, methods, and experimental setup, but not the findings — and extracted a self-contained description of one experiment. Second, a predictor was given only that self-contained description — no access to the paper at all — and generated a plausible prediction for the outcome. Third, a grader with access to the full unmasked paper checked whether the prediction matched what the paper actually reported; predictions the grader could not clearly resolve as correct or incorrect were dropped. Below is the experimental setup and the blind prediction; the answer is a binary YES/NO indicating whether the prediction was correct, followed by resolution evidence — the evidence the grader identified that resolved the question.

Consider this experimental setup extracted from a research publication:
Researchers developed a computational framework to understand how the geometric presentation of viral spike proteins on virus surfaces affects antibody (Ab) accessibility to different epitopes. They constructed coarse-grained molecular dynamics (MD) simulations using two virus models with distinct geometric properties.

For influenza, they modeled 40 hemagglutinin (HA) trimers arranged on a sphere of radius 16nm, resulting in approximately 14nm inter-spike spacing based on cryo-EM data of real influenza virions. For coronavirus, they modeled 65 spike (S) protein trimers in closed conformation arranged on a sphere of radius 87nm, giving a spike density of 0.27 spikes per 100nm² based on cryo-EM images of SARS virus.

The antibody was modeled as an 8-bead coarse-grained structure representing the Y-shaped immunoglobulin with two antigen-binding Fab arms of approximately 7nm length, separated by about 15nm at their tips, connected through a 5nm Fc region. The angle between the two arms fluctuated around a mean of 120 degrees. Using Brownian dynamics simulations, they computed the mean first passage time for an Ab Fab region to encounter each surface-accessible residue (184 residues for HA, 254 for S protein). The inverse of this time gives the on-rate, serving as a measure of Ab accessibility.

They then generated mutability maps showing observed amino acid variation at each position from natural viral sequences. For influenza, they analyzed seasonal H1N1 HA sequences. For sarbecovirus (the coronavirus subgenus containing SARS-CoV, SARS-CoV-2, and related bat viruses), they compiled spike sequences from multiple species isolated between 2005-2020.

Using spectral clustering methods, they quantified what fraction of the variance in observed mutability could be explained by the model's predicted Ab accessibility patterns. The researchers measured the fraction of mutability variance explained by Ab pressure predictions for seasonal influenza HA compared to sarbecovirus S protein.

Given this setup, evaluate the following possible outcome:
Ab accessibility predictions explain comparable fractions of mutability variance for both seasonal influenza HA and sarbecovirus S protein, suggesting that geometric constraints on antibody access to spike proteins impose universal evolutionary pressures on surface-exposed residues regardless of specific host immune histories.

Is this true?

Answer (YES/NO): NO